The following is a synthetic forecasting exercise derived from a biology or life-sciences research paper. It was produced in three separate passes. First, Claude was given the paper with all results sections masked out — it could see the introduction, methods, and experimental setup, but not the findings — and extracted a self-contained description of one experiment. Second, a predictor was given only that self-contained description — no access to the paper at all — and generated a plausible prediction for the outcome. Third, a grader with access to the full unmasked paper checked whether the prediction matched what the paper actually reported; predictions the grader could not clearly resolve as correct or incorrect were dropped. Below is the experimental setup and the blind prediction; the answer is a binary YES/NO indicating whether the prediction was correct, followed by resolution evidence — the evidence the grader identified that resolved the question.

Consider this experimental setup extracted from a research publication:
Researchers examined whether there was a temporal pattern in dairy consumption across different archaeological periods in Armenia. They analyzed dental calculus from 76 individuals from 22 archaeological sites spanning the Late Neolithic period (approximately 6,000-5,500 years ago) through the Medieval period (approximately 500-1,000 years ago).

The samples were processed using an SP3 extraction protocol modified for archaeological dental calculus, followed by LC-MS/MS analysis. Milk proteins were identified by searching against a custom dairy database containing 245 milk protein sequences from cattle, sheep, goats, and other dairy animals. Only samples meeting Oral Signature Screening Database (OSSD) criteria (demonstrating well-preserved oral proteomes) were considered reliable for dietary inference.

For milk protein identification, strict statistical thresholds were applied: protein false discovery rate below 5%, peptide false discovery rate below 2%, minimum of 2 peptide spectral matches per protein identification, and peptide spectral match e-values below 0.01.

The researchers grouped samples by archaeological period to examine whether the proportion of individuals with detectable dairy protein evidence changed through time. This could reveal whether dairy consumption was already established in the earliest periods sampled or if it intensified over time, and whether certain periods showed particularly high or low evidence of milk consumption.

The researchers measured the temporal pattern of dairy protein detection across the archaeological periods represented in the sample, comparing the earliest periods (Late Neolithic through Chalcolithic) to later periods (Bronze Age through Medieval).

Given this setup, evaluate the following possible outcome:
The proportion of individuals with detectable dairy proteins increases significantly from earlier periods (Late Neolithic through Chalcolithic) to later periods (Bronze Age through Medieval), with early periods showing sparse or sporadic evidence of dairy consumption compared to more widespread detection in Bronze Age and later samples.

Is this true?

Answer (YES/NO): NO